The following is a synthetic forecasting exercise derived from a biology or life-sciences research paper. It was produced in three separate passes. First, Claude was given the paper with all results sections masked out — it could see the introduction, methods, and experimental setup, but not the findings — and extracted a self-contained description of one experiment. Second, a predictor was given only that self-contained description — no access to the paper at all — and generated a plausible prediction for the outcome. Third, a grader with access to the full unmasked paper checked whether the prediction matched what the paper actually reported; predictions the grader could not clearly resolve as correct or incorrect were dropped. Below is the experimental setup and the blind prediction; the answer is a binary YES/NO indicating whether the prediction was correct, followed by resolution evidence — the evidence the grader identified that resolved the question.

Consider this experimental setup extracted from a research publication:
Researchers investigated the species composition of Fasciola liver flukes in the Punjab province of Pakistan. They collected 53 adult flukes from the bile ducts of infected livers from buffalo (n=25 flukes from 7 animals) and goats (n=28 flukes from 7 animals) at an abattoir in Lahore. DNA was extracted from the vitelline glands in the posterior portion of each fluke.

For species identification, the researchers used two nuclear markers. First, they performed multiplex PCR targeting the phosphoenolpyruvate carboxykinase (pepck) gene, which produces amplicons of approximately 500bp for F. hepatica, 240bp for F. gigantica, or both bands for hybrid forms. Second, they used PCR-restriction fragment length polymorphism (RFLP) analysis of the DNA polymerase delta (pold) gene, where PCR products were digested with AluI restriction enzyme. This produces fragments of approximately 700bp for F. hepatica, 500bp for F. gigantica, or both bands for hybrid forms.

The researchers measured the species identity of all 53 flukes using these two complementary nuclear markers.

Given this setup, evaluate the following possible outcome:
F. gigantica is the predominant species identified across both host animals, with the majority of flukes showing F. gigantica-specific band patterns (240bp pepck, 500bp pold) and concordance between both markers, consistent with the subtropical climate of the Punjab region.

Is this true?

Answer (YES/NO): YES